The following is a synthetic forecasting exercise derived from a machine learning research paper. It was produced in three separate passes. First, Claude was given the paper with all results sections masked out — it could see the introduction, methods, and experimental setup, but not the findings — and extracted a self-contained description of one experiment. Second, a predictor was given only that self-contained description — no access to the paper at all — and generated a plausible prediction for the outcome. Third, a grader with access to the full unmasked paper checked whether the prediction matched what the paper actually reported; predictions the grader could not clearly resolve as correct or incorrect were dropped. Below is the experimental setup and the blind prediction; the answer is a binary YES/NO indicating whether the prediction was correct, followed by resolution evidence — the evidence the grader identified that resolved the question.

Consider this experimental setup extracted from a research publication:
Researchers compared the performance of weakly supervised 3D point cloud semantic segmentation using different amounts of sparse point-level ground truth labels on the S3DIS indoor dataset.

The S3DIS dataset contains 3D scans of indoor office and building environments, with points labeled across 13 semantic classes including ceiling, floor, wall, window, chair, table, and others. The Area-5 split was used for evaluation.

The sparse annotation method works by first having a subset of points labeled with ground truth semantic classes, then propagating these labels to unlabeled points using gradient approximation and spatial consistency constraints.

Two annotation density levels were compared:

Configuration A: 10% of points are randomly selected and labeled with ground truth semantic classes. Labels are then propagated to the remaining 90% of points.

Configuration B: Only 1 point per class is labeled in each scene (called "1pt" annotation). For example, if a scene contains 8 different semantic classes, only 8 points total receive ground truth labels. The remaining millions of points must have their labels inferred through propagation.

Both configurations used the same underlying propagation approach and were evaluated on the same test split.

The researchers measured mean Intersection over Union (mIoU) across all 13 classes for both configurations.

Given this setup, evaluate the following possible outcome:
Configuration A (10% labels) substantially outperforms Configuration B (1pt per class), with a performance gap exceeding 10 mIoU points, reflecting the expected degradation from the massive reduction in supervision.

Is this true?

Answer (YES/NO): NO